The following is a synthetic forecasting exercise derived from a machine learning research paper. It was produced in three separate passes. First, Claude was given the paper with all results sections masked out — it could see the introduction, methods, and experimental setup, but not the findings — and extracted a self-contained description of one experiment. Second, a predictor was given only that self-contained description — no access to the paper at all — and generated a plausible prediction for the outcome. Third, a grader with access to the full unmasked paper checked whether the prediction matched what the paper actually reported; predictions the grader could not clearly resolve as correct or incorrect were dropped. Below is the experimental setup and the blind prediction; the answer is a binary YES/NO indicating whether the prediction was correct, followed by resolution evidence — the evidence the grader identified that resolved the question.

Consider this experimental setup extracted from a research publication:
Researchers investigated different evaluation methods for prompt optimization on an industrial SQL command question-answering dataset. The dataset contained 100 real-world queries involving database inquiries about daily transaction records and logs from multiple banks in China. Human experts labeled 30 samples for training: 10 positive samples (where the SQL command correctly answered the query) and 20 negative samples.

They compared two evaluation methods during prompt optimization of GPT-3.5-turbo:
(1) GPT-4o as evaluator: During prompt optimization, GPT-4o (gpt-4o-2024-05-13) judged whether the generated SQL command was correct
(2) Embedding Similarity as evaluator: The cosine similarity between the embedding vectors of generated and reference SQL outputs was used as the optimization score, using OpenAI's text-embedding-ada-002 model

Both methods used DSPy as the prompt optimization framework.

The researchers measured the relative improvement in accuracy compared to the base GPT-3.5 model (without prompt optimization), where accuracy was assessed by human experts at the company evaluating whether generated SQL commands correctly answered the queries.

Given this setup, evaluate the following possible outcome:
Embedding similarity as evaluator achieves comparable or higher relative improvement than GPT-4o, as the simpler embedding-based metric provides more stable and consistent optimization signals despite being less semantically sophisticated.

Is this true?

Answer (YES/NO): YES